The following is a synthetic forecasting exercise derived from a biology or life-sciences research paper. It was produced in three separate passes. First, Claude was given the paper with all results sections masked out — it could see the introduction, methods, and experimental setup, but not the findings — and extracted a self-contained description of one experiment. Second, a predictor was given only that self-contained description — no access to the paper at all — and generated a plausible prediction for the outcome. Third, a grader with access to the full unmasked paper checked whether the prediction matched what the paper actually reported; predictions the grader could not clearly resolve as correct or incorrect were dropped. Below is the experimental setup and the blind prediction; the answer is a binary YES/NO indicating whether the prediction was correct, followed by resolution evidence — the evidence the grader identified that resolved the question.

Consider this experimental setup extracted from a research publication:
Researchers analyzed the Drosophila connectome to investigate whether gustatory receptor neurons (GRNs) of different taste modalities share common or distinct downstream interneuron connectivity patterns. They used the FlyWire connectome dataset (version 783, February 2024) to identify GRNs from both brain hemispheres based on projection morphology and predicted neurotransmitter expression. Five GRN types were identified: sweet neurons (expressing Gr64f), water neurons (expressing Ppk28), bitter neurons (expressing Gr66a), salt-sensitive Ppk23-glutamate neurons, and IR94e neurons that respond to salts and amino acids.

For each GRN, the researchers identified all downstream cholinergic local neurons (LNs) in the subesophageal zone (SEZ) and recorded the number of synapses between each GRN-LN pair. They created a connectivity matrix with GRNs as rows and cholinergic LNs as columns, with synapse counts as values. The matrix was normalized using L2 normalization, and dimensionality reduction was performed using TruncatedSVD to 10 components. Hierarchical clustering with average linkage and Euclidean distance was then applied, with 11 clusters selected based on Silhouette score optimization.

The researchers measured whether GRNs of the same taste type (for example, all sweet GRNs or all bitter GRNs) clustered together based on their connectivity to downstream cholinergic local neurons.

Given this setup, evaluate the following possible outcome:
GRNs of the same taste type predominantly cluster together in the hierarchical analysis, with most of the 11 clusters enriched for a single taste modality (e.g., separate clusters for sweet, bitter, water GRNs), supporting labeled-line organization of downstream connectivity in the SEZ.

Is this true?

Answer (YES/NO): YES